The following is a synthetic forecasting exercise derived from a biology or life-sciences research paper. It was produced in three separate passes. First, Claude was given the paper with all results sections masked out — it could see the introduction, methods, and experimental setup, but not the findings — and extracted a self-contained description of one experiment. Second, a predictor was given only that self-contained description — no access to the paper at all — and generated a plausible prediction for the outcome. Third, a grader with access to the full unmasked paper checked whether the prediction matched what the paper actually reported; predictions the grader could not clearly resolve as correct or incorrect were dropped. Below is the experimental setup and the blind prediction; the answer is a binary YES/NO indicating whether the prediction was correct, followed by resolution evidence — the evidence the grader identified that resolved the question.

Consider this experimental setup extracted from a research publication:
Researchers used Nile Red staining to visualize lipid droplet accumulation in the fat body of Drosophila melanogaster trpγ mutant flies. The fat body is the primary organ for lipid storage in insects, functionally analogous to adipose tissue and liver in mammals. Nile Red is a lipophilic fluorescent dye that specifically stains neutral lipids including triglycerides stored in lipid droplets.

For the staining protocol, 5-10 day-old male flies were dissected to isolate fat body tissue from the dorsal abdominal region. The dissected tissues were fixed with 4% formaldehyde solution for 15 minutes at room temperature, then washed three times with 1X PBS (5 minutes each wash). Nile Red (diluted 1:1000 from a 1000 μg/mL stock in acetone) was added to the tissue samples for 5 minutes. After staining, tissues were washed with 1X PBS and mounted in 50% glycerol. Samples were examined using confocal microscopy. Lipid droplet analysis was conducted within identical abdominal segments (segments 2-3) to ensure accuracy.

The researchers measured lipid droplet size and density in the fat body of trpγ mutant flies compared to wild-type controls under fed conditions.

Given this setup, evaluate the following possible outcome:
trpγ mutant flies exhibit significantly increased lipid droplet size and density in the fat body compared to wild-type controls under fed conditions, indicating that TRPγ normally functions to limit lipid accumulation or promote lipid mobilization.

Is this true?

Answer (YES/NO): YES